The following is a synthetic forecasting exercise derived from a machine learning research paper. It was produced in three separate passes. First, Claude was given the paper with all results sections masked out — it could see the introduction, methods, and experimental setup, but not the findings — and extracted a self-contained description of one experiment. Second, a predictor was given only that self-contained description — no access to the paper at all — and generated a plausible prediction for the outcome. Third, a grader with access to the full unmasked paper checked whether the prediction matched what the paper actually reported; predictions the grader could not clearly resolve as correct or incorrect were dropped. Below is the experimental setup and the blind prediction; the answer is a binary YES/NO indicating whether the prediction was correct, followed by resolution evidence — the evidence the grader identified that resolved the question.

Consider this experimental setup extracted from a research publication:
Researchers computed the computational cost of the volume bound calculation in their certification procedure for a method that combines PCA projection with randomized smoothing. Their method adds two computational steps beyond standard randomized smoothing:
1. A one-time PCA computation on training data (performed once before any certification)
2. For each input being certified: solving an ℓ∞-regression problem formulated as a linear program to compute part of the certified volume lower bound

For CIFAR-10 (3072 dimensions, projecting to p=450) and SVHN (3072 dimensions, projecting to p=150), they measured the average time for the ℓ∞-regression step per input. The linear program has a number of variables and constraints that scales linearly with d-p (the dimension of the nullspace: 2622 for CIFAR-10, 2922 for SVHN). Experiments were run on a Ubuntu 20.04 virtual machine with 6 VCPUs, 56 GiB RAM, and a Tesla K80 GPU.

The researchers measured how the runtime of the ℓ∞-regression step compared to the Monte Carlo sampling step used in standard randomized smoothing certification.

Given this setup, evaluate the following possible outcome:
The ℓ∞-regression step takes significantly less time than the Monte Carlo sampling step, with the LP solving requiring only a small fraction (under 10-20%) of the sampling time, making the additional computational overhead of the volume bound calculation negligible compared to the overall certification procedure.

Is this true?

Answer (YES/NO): NO